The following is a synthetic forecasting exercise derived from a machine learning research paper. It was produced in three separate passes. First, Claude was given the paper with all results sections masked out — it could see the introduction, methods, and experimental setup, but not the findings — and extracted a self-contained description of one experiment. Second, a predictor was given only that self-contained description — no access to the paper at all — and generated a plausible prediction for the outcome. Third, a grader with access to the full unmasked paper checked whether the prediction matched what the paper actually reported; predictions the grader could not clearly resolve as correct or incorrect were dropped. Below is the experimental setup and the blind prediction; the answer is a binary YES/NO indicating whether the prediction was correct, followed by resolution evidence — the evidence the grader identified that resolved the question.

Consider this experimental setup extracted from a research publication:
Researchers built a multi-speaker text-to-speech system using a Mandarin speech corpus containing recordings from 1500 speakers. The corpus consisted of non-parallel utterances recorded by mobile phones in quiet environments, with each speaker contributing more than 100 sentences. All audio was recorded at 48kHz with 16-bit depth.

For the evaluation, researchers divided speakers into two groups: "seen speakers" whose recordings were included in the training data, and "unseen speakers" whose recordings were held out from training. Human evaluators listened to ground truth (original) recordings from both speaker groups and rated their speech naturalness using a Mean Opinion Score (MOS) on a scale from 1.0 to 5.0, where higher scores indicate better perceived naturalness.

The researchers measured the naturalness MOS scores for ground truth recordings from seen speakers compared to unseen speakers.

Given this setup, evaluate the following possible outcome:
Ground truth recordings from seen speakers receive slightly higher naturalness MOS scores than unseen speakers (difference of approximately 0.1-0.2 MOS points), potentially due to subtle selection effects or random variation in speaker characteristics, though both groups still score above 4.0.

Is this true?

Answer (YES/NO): NO